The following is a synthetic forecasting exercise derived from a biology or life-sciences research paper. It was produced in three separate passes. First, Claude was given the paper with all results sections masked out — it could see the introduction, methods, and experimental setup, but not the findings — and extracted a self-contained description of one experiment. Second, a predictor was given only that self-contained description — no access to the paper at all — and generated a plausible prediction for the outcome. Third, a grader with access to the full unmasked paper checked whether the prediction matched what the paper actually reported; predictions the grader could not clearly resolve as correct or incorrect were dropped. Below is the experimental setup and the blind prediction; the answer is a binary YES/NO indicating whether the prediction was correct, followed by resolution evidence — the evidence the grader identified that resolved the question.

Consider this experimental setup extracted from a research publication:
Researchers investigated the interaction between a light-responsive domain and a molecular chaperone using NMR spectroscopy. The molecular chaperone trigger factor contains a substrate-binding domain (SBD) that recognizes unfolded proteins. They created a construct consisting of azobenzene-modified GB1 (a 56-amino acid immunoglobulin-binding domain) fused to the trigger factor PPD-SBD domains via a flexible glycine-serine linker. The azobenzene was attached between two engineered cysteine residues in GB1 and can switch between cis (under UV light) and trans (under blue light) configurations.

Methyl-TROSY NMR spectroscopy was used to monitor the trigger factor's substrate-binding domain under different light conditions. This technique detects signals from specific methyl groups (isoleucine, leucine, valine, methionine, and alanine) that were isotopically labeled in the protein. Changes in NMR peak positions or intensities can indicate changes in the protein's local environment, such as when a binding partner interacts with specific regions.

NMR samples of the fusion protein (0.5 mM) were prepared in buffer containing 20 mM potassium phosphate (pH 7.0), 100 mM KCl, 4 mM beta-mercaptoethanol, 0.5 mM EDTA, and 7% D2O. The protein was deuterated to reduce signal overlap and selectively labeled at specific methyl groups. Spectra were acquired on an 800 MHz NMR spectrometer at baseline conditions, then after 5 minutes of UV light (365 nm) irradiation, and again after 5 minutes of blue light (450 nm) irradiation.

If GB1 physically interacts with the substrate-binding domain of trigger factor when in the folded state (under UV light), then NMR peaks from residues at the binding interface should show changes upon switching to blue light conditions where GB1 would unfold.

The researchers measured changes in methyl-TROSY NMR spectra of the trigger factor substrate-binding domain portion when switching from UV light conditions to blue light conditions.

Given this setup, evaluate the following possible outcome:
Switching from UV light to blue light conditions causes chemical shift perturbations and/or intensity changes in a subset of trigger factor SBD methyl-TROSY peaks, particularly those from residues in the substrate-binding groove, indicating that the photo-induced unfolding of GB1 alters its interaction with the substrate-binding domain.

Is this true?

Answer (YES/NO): YES